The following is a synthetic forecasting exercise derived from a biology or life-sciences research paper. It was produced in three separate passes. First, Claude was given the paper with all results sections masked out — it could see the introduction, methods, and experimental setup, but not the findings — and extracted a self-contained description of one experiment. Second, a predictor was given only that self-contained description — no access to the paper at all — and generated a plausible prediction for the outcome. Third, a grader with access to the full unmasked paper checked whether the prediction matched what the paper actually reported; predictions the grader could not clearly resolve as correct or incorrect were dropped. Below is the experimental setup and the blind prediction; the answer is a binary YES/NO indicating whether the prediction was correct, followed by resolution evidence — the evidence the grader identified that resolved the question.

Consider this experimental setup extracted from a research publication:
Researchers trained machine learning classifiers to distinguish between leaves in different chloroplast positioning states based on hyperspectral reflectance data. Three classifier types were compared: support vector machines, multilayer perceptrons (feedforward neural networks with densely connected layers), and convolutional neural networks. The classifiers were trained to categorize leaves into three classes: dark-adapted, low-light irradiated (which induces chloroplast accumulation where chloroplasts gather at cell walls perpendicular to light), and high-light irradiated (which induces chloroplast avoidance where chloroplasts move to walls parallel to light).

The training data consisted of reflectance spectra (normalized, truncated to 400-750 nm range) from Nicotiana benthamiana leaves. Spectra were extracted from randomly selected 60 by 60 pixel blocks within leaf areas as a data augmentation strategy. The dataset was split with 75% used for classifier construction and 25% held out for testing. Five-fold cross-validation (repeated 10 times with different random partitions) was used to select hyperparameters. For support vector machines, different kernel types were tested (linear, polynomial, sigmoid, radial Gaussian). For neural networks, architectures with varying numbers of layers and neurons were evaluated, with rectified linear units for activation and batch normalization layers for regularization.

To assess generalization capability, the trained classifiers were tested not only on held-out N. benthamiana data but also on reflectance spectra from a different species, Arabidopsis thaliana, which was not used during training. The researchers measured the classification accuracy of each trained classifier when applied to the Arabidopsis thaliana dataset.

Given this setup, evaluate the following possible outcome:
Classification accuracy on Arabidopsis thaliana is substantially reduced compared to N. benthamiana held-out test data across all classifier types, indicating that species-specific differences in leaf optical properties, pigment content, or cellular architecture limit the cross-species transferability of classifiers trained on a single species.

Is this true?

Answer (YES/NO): NO